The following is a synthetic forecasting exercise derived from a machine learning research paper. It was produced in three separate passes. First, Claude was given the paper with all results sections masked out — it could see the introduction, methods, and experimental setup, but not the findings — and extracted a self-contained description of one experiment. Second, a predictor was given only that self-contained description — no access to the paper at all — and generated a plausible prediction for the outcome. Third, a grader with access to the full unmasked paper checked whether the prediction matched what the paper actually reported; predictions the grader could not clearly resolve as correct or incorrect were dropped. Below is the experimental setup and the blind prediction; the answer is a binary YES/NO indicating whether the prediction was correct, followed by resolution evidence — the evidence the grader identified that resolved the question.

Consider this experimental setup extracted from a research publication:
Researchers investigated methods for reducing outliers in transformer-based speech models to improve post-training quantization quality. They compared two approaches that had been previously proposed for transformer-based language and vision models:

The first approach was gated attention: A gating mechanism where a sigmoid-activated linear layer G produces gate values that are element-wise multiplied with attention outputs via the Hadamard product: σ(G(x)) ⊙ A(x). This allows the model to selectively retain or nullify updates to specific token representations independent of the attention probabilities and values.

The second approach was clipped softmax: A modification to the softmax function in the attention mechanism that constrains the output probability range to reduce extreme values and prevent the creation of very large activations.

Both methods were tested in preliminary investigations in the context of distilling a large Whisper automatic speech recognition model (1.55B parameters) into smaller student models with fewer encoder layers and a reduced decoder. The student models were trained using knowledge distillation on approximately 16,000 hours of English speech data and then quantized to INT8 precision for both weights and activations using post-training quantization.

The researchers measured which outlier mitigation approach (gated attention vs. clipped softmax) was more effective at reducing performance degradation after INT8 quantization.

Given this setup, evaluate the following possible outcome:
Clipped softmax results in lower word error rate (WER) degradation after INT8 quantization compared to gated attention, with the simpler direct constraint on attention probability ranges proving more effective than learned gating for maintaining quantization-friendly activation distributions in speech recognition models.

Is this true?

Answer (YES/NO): NO